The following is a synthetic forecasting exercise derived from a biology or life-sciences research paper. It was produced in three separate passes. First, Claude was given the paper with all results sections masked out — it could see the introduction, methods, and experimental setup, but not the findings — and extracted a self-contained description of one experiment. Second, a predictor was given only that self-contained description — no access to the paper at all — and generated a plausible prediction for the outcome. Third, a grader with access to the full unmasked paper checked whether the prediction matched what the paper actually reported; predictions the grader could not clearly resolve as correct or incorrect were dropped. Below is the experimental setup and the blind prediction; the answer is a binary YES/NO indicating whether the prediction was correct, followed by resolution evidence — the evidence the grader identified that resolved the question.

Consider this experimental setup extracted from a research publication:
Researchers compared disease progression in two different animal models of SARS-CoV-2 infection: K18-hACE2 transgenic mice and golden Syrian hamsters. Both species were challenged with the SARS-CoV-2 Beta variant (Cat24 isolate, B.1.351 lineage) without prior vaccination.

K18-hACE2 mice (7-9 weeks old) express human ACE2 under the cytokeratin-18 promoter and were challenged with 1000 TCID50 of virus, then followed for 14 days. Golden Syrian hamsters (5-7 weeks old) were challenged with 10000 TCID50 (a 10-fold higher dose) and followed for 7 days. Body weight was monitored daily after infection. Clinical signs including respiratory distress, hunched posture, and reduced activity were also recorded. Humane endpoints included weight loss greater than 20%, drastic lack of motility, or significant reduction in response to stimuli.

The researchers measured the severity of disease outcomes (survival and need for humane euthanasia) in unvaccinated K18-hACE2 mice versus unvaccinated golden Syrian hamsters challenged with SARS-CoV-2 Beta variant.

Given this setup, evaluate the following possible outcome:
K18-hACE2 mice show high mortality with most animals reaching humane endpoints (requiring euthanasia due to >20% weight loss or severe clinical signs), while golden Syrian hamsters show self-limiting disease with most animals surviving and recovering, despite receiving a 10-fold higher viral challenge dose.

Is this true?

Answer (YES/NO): YES